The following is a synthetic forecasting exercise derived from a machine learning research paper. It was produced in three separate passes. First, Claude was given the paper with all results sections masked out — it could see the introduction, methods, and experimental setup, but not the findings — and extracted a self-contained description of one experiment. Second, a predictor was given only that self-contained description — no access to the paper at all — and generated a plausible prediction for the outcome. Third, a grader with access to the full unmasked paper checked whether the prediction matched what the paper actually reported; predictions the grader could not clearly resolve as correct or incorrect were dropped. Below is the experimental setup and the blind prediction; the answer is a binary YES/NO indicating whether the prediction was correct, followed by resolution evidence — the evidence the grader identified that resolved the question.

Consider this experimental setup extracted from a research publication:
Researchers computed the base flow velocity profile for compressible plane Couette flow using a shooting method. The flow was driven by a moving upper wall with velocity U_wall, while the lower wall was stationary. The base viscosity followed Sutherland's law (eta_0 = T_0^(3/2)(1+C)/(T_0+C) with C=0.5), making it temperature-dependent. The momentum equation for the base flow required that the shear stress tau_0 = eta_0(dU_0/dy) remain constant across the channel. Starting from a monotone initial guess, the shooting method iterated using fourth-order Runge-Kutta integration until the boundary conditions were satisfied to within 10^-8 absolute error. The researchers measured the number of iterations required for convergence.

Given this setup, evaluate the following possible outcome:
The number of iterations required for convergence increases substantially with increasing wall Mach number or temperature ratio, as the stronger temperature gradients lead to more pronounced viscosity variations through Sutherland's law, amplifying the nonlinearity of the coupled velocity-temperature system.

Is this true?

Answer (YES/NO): NO